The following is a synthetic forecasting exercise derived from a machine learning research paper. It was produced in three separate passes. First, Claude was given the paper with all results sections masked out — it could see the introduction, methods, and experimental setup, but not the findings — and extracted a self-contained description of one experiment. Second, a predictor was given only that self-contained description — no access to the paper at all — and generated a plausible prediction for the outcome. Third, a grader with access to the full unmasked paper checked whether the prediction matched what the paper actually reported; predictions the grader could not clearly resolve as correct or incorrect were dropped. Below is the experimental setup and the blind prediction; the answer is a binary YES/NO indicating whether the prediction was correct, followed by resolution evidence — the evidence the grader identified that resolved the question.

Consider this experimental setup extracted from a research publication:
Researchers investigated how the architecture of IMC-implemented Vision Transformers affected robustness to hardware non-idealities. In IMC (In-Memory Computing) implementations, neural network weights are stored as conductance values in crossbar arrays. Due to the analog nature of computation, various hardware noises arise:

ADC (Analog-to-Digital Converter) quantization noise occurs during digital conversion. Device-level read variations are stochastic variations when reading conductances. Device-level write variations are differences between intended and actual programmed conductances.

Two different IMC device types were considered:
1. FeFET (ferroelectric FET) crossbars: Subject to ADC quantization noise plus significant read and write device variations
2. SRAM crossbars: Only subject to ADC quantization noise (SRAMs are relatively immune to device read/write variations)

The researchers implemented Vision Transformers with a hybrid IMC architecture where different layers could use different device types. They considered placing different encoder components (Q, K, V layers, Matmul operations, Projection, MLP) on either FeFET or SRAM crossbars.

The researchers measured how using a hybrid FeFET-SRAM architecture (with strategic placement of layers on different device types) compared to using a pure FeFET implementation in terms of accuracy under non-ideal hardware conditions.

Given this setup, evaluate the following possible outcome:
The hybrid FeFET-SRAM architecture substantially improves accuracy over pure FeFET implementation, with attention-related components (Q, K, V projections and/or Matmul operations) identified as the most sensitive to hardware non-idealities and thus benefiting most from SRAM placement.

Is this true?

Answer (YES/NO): NO